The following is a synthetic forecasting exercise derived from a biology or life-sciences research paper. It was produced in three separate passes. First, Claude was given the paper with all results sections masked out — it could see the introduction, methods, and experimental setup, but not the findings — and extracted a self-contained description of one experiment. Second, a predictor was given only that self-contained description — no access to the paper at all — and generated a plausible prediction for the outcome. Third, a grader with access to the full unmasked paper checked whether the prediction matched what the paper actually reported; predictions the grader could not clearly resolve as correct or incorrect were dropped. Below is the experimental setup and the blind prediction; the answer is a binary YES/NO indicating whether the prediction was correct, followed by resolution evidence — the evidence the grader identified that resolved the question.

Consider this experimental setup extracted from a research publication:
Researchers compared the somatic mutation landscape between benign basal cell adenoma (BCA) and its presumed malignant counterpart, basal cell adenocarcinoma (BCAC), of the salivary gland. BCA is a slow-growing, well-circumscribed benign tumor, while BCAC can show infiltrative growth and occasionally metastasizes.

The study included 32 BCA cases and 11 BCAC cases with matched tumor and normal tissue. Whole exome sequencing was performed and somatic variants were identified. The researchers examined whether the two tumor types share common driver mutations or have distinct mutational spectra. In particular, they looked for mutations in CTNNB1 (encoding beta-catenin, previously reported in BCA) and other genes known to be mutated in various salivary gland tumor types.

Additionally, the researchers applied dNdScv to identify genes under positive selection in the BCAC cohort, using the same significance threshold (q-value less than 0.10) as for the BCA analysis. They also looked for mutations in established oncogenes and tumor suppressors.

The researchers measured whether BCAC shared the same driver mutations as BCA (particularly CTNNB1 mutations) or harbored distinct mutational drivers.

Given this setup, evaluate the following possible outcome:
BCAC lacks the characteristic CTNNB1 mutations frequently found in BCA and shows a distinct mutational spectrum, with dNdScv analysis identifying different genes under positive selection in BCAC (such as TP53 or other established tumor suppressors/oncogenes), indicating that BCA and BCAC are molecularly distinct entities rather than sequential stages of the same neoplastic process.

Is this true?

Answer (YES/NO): YES